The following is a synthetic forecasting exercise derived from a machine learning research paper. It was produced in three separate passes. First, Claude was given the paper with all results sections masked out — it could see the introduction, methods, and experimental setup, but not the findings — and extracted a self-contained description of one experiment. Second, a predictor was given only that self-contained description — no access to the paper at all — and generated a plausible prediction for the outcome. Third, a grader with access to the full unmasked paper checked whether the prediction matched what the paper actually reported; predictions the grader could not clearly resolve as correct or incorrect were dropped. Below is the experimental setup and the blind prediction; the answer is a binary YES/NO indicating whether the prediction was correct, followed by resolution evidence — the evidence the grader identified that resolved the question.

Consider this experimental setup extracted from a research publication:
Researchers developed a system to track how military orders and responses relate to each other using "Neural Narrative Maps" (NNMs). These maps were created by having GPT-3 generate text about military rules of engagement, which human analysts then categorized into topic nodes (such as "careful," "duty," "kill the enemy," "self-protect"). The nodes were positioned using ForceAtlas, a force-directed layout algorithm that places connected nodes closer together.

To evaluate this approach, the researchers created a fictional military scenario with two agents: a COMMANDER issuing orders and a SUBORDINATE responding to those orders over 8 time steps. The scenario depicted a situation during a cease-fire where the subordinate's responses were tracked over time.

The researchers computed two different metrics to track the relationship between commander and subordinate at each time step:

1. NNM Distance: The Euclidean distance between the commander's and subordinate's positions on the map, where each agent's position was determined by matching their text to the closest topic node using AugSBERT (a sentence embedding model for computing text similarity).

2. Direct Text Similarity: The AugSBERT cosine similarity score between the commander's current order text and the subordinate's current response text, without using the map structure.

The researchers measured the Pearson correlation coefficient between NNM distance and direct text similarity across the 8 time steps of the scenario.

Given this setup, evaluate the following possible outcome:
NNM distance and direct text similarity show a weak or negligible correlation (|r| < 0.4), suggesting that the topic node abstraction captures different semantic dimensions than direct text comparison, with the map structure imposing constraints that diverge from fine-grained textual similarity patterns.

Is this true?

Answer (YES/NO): YES